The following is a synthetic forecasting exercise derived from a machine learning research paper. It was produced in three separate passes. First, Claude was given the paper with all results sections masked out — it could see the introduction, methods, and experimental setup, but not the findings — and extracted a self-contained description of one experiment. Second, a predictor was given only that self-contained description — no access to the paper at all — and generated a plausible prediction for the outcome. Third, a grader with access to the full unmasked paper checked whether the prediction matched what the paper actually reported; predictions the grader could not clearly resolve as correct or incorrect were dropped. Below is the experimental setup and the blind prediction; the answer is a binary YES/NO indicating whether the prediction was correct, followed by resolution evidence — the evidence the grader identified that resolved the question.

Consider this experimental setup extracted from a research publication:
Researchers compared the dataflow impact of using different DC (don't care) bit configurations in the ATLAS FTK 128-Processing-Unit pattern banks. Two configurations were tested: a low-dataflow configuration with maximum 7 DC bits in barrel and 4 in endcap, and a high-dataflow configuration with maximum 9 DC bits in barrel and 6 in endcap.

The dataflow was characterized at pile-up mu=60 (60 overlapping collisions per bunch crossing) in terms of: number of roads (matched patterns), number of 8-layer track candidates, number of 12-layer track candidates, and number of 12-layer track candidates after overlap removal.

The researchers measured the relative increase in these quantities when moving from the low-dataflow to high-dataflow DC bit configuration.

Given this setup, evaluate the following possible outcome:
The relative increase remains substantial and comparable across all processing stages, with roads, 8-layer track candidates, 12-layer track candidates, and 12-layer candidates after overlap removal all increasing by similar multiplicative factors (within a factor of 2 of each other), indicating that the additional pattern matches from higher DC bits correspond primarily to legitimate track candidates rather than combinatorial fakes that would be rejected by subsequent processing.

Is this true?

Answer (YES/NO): NO